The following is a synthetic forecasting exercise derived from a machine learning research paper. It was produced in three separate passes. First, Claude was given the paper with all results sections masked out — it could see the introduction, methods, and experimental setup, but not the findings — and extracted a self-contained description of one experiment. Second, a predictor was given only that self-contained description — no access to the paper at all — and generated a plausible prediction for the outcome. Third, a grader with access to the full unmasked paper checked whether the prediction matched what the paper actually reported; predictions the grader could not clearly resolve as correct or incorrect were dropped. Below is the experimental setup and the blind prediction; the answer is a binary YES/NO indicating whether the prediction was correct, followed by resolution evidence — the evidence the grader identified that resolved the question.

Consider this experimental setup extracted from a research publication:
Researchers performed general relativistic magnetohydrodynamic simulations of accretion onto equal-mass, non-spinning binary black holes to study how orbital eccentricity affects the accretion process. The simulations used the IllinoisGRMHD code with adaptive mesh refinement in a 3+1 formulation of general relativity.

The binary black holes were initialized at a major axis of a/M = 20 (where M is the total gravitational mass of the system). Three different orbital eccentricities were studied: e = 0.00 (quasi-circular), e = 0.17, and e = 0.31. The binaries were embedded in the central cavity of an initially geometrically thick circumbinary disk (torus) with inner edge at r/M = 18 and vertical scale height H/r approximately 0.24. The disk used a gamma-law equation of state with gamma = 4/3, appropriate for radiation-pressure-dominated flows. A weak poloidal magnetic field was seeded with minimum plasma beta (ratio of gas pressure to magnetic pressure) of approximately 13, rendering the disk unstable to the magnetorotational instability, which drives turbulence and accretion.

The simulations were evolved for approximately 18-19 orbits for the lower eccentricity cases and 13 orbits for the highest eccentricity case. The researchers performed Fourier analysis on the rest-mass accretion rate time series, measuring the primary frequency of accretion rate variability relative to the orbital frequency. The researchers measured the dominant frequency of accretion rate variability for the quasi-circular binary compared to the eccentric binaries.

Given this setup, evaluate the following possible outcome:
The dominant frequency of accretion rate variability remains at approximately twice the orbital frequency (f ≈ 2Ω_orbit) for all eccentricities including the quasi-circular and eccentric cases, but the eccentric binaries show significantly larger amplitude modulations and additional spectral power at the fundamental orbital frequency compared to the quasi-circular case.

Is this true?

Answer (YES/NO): NO